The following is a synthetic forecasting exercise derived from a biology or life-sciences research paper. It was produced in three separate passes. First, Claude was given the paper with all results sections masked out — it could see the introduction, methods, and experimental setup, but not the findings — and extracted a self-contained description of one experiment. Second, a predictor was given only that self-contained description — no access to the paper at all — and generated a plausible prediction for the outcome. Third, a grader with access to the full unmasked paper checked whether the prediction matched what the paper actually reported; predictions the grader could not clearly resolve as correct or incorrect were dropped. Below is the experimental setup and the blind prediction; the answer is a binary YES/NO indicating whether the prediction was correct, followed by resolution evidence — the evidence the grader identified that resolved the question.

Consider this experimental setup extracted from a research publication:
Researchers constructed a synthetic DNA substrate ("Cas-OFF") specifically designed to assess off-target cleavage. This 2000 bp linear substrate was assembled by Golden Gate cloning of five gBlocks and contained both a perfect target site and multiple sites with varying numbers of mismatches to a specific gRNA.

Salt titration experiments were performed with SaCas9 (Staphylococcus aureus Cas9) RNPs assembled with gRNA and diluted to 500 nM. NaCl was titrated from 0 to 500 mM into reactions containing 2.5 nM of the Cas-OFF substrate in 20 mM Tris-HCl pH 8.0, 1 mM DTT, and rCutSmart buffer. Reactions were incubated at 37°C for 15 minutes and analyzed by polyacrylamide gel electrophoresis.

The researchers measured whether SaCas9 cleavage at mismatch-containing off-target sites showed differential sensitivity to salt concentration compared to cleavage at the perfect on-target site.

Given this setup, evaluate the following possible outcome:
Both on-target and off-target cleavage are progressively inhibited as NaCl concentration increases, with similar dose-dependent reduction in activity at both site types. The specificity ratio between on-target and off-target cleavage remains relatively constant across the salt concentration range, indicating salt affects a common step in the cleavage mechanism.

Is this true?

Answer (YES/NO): NO